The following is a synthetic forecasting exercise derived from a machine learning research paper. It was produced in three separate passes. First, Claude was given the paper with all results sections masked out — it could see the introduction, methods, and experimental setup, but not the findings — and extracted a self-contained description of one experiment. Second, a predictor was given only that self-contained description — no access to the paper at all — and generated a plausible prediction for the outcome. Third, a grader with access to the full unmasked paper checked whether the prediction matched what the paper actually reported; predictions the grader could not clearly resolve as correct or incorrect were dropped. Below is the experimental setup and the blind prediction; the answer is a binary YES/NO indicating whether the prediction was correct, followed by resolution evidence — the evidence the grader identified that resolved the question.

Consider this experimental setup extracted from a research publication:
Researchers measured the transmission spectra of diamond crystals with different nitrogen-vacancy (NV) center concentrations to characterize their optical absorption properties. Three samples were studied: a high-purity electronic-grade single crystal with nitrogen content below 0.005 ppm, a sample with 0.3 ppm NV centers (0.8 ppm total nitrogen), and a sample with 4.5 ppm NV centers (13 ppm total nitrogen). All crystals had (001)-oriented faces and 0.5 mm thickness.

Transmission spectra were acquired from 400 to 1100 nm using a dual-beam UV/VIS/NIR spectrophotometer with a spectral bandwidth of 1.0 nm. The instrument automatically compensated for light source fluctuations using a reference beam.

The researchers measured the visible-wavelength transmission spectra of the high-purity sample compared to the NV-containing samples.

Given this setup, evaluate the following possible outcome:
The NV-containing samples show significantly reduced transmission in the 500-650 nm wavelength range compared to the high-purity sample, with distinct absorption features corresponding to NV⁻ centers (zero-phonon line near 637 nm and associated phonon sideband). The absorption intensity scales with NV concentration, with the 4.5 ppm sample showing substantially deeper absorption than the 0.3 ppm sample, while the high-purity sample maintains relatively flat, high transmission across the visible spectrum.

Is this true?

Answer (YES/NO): NO